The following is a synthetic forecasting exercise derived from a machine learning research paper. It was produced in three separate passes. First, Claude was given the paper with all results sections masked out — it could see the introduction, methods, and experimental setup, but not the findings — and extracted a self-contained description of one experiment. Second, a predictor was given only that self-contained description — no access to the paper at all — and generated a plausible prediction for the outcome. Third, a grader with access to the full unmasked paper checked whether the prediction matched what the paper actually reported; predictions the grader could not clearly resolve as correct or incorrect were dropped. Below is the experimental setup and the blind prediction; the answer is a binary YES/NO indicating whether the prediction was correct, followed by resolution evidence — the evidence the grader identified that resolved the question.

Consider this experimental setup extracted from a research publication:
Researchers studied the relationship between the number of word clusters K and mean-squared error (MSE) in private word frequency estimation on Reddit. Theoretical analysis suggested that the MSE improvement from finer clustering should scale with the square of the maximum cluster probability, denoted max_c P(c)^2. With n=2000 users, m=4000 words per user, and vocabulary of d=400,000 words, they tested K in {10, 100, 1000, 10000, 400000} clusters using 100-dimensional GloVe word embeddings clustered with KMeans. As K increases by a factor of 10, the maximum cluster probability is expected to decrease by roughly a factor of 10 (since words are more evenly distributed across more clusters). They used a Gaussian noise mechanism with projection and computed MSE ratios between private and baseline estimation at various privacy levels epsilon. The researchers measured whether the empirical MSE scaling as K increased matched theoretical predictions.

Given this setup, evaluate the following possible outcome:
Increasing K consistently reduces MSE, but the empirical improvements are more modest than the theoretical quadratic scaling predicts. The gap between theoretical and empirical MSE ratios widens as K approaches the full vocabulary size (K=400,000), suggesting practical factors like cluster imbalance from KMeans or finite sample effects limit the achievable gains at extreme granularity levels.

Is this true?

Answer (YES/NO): NO